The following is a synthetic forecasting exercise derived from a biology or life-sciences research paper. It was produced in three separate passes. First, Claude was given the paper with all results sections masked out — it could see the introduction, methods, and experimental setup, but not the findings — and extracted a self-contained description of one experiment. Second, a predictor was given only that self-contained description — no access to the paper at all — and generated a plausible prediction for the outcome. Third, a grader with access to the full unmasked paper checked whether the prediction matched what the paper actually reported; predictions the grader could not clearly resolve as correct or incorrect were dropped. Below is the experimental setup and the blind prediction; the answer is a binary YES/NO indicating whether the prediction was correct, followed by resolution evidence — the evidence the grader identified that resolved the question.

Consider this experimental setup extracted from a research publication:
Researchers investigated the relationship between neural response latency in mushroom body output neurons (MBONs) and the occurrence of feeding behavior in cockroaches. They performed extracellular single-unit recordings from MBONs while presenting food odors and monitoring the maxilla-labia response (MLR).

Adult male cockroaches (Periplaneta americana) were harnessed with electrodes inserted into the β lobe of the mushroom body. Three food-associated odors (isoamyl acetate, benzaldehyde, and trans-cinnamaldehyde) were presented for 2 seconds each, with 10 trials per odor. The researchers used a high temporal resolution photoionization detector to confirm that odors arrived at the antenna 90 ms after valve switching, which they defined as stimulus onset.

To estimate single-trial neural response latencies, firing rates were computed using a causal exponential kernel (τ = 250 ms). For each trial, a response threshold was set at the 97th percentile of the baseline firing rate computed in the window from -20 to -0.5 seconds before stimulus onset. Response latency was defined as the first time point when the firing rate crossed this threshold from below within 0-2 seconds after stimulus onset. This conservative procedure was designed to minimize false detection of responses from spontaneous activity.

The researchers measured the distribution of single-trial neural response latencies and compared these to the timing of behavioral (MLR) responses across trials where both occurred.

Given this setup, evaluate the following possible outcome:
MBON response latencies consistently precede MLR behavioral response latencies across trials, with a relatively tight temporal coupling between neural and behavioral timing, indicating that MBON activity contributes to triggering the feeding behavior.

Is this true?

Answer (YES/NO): NO